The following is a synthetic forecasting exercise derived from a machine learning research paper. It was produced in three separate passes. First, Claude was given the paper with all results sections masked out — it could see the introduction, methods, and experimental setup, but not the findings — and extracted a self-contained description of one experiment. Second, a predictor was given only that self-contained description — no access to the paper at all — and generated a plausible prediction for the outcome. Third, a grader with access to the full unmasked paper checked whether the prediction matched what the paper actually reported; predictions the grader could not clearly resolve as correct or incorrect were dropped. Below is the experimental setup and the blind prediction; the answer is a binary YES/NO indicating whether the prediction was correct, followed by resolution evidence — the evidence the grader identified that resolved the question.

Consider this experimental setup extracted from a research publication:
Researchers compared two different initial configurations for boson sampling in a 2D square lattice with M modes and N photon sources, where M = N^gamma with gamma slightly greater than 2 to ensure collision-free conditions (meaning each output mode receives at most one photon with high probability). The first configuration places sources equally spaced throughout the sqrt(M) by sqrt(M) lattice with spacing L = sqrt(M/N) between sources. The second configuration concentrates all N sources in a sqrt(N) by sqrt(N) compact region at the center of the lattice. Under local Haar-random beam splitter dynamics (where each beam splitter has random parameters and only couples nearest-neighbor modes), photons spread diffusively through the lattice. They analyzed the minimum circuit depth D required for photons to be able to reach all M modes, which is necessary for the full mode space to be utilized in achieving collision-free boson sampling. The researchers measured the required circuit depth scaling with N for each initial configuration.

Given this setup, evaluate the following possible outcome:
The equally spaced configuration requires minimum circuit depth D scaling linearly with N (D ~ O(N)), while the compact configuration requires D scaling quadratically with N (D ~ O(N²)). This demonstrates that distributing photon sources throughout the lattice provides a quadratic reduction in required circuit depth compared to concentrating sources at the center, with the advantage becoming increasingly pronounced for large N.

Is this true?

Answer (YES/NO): YES